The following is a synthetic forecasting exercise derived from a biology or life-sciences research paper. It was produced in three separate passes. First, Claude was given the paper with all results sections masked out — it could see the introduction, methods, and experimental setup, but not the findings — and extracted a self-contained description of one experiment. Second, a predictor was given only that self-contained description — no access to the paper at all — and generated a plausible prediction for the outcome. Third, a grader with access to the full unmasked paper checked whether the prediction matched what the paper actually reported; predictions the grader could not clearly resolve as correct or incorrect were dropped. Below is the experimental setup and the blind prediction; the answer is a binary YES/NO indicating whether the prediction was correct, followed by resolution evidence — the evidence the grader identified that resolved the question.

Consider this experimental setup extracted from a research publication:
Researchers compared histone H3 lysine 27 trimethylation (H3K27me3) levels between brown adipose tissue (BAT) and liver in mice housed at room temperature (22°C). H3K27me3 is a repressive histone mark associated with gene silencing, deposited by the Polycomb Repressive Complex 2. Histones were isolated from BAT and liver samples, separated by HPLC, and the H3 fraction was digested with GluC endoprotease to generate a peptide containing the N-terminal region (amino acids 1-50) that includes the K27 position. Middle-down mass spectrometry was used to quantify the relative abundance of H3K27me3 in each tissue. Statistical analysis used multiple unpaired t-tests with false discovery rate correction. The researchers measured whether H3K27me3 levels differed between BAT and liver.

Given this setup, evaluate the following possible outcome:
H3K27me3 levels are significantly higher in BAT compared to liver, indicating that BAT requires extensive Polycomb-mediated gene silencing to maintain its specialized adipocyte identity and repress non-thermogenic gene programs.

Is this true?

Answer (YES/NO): NO